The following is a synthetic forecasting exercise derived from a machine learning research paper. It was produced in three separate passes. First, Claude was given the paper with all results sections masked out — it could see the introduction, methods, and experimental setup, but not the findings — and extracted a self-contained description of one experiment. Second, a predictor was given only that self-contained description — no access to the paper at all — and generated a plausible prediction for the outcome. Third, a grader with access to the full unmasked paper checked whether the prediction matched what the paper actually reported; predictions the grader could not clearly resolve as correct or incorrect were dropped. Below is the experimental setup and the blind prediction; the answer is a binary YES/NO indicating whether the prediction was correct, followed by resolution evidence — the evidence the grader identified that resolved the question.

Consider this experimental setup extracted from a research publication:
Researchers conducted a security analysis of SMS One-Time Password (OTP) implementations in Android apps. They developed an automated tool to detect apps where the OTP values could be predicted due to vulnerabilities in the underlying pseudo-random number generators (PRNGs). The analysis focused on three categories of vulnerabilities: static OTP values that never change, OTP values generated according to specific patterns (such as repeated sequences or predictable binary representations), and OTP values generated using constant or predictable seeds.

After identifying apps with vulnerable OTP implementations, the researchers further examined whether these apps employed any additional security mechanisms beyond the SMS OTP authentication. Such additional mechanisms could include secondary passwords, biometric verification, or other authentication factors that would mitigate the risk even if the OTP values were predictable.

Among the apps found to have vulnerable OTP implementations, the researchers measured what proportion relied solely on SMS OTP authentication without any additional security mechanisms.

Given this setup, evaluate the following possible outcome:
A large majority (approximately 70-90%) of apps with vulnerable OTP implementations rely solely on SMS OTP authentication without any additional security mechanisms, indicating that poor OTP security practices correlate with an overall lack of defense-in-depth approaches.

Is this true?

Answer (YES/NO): NO